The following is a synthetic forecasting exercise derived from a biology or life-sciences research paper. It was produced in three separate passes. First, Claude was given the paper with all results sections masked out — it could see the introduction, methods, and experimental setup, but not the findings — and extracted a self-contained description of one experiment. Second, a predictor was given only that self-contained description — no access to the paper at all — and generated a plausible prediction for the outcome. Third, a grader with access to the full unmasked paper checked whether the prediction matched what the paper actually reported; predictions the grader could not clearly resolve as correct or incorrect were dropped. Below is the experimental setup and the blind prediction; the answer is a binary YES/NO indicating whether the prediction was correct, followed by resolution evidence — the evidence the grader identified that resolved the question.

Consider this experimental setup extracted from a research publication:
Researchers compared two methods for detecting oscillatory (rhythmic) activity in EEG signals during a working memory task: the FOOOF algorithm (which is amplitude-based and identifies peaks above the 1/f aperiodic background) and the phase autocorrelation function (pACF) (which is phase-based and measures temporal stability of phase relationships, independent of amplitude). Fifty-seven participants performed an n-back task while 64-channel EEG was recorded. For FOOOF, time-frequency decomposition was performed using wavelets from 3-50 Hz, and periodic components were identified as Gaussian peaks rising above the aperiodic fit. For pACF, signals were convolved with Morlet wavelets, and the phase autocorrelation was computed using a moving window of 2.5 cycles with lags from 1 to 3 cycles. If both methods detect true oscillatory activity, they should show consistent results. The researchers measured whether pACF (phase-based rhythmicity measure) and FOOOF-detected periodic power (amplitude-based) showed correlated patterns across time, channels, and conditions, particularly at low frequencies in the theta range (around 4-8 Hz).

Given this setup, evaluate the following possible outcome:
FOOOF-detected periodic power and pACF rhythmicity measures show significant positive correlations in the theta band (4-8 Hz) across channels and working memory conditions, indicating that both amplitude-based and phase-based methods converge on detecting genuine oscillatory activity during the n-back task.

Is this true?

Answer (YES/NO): NO